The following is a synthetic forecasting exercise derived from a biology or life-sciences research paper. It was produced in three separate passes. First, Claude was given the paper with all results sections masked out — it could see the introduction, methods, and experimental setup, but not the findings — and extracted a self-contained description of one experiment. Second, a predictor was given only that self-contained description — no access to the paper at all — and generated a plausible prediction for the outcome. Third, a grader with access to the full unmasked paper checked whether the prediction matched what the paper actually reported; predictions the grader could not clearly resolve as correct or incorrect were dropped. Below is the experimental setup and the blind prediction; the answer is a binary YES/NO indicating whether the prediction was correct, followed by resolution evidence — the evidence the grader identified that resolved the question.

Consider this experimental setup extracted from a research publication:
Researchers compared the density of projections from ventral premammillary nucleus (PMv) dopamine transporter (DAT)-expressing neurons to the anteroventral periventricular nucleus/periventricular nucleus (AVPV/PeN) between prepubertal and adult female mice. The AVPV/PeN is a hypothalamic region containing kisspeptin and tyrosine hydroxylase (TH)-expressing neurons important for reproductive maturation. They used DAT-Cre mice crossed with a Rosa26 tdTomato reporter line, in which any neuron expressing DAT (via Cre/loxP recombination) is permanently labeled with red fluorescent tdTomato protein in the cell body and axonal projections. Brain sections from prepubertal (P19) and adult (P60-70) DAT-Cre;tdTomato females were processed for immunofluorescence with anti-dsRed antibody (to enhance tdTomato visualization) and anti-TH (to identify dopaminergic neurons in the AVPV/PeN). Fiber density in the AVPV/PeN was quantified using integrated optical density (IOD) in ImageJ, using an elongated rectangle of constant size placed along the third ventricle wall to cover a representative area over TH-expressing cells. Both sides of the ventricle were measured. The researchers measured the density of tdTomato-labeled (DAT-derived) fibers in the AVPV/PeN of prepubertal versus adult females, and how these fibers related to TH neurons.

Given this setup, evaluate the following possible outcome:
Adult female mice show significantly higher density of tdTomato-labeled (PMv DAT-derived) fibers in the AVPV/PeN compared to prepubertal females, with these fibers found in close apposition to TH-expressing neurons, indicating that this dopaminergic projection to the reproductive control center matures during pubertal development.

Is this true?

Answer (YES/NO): YES